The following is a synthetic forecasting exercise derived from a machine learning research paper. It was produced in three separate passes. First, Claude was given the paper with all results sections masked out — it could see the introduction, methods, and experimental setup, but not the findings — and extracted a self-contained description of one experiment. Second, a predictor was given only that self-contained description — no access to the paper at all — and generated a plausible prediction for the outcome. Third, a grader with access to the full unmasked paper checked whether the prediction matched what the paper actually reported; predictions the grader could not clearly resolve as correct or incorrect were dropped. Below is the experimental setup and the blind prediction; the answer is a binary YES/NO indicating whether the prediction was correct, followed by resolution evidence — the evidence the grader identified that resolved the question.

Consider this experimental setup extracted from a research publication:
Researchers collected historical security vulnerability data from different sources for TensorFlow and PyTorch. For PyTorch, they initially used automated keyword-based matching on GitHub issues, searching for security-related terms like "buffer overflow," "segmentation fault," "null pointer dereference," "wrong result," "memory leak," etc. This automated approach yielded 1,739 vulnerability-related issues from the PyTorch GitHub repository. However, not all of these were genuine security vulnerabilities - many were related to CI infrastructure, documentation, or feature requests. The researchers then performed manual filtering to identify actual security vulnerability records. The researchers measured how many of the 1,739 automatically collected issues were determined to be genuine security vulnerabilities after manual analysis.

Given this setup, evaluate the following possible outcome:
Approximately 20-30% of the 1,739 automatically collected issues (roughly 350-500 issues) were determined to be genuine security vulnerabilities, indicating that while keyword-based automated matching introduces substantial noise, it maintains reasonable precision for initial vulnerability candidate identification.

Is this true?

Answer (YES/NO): NO